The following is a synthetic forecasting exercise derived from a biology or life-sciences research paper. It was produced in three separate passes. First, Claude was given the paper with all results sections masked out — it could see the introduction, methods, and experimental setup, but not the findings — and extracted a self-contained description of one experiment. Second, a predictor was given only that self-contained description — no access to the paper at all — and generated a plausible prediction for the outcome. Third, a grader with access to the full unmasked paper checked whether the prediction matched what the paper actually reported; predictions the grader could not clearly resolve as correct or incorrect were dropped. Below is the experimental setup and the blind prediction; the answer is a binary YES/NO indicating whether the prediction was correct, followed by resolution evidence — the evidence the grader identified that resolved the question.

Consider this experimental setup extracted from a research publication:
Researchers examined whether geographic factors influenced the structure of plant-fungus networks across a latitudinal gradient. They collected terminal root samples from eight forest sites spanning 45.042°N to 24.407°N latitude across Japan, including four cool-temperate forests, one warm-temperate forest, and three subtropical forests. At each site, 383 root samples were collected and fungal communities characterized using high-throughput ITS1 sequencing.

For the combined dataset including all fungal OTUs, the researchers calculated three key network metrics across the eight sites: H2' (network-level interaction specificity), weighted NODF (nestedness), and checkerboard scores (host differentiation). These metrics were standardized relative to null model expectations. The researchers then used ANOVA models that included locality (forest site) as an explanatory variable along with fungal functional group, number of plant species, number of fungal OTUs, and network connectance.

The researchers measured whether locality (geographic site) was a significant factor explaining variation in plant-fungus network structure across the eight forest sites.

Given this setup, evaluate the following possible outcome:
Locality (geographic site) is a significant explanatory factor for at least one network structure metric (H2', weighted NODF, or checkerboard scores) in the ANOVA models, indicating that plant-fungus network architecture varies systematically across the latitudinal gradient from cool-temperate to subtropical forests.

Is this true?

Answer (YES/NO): YES